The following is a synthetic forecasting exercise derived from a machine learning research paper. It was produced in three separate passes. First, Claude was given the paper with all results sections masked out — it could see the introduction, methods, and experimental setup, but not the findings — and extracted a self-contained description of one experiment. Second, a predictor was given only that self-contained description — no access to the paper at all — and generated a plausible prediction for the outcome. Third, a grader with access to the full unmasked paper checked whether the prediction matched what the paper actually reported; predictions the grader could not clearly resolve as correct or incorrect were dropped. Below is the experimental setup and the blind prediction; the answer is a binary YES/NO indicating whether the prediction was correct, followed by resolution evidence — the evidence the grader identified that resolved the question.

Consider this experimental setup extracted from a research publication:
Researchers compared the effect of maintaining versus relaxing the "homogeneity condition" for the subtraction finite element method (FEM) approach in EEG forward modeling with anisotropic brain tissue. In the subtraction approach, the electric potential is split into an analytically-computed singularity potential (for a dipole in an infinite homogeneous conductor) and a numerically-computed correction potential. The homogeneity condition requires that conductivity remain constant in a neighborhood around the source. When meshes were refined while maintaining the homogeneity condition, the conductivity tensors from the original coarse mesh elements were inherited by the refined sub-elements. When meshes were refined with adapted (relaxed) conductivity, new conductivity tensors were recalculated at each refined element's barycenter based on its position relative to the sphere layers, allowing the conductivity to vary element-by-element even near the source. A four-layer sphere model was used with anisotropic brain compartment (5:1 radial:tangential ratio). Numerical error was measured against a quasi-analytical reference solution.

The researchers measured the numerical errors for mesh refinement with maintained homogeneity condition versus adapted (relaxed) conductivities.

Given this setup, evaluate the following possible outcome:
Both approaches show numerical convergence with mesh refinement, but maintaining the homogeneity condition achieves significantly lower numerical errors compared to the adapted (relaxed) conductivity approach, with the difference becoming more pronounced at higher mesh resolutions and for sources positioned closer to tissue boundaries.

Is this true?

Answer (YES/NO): NO